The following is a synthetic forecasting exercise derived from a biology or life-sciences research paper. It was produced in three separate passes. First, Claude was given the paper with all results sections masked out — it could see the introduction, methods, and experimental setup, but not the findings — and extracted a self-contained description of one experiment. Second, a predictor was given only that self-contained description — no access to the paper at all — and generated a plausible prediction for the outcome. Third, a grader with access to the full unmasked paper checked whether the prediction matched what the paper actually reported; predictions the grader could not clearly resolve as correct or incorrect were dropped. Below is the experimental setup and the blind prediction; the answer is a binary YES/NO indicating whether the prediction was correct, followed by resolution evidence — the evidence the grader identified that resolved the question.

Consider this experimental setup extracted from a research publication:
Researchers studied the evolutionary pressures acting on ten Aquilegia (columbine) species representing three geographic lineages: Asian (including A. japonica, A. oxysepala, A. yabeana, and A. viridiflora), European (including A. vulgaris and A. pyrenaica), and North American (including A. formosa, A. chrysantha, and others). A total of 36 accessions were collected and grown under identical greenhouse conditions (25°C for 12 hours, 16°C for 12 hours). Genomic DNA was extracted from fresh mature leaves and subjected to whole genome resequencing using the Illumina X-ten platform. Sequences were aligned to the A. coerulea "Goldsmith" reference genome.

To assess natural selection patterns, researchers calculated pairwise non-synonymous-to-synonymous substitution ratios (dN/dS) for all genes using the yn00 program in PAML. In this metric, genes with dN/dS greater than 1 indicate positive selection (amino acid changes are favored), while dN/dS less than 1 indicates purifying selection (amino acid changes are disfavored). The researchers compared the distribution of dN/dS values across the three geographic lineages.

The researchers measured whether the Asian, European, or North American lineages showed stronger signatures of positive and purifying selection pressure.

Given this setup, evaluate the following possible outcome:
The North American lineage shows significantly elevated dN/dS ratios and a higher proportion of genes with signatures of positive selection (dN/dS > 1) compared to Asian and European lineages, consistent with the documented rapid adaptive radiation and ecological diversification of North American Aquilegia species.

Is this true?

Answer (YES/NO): NO